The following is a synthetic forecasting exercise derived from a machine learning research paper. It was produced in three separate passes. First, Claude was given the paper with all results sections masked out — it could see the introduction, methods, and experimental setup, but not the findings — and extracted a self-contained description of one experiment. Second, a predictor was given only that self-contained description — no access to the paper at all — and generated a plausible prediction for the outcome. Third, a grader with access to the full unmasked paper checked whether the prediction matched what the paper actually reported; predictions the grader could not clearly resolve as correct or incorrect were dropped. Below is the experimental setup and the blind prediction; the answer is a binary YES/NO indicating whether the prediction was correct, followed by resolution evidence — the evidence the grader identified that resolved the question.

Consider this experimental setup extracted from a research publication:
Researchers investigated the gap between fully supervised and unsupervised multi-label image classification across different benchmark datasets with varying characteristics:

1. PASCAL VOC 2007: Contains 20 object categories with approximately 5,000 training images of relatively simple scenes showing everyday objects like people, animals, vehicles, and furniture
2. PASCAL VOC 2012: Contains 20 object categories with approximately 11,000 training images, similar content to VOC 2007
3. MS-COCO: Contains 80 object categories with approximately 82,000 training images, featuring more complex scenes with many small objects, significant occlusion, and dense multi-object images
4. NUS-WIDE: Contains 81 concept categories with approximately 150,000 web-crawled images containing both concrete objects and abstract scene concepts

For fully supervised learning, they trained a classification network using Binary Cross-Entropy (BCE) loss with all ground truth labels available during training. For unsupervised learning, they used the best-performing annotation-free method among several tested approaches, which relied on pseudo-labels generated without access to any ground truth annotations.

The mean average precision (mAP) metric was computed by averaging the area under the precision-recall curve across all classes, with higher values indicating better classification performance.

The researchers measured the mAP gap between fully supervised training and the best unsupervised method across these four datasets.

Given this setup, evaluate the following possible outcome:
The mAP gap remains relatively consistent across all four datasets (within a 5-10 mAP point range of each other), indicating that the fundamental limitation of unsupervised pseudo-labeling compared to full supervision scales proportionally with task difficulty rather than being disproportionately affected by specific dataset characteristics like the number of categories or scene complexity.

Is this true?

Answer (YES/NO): NO